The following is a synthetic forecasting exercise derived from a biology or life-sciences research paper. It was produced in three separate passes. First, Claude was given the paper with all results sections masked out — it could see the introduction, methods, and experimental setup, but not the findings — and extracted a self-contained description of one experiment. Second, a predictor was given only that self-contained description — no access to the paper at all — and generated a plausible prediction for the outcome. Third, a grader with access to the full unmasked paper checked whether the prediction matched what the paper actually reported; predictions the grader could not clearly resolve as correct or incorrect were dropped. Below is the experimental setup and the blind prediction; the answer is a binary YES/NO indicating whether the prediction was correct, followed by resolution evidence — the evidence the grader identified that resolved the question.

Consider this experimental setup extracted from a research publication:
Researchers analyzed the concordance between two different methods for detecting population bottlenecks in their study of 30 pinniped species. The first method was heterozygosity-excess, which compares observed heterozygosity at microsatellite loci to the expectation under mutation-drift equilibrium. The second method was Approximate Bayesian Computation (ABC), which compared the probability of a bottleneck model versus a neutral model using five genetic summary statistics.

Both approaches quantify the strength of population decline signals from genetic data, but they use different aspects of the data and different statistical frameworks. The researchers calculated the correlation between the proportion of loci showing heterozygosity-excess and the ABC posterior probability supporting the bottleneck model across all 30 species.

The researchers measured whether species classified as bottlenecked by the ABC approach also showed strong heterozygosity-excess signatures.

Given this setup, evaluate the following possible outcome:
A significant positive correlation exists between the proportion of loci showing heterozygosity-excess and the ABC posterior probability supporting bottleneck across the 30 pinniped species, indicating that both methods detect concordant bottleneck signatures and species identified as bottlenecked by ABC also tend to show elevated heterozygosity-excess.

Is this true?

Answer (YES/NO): YES